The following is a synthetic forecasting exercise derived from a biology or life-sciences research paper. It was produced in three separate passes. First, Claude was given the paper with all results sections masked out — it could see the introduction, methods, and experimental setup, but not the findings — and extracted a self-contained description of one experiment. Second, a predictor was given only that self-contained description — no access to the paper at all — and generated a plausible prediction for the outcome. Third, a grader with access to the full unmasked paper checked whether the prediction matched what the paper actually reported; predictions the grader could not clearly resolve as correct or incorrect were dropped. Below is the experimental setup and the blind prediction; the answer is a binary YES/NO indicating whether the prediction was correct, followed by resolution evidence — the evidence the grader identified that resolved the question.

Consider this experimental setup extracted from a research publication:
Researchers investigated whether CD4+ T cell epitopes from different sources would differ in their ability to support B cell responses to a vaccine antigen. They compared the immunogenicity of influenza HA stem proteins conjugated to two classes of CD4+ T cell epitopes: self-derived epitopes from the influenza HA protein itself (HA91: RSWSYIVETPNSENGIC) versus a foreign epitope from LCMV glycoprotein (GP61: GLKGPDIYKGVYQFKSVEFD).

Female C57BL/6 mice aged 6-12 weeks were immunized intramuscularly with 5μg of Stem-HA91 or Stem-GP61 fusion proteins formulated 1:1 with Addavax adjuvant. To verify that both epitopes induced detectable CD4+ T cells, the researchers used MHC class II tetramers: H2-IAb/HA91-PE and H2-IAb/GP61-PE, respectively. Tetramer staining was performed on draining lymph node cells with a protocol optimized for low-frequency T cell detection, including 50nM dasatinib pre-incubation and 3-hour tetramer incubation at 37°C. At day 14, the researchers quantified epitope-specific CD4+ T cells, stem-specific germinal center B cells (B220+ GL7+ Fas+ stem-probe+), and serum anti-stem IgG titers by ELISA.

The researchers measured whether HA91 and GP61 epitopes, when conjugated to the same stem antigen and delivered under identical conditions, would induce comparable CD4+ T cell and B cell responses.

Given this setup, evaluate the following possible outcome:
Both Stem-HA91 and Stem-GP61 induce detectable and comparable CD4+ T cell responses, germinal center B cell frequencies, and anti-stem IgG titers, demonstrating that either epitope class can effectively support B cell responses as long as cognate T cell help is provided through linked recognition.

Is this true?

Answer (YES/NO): NO